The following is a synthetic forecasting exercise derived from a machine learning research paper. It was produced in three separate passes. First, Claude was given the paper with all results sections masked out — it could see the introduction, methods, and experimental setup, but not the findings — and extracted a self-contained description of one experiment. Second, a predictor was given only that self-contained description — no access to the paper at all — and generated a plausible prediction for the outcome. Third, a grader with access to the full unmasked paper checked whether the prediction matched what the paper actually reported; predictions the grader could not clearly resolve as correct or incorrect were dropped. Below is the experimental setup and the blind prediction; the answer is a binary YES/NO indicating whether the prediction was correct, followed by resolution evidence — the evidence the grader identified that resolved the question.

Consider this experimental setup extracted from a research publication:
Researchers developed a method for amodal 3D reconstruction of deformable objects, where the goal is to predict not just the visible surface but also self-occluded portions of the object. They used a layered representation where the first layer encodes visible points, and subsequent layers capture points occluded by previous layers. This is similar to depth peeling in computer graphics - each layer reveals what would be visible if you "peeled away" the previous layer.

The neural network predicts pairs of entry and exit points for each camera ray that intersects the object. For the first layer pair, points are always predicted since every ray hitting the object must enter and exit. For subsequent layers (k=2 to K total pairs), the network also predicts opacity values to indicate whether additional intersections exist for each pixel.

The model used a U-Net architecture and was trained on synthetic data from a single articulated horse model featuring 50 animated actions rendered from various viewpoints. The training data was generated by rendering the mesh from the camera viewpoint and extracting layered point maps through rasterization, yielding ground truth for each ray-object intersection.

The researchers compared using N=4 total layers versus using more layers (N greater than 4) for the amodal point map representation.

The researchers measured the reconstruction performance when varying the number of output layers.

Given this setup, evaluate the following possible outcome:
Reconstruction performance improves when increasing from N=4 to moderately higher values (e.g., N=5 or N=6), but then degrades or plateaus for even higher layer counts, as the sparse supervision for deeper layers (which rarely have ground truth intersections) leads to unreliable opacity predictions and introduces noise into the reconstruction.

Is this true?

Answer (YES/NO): NO